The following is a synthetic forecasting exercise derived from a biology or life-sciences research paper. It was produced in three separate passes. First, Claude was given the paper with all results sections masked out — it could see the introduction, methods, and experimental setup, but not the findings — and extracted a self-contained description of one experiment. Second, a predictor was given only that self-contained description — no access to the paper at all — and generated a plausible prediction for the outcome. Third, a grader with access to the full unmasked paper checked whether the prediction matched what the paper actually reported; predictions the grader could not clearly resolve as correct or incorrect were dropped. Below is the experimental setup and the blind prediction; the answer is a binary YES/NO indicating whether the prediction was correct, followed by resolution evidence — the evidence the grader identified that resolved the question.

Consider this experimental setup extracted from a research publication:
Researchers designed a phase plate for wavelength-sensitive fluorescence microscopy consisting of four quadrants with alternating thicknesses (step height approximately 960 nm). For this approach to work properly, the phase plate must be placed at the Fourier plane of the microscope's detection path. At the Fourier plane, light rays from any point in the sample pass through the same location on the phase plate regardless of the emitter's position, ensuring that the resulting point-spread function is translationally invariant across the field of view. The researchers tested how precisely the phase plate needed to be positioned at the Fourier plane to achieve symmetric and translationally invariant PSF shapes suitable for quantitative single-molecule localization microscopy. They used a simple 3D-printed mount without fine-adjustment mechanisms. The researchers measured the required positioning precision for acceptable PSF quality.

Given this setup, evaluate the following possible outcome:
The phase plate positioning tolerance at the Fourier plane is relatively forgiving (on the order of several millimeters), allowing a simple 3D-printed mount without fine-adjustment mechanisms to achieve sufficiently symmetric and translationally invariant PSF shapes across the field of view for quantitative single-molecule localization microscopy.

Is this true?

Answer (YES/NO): NO